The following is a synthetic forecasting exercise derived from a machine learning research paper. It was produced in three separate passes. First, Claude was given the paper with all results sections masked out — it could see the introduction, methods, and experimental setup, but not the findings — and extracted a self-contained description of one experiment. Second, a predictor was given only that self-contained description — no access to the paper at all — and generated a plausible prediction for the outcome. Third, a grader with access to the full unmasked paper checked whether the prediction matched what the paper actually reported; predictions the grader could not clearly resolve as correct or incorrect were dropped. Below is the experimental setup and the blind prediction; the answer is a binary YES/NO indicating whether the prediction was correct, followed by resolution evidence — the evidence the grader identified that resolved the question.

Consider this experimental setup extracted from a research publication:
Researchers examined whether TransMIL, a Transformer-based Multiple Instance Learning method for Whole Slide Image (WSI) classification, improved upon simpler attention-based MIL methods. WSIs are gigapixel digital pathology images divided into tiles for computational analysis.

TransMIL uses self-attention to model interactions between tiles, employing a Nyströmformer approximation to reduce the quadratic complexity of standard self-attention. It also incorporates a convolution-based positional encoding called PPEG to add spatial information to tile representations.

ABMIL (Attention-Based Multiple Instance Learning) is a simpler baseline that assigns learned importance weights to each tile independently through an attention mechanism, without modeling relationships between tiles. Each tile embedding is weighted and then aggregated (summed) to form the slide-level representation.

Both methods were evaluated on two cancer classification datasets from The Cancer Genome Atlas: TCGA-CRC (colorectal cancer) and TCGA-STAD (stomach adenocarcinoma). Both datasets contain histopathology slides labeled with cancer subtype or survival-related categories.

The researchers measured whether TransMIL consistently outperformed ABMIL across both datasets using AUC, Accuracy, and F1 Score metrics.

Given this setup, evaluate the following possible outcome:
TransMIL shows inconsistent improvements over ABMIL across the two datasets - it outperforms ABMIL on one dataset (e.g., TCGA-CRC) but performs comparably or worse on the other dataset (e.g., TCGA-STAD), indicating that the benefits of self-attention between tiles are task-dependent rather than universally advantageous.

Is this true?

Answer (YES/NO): YES